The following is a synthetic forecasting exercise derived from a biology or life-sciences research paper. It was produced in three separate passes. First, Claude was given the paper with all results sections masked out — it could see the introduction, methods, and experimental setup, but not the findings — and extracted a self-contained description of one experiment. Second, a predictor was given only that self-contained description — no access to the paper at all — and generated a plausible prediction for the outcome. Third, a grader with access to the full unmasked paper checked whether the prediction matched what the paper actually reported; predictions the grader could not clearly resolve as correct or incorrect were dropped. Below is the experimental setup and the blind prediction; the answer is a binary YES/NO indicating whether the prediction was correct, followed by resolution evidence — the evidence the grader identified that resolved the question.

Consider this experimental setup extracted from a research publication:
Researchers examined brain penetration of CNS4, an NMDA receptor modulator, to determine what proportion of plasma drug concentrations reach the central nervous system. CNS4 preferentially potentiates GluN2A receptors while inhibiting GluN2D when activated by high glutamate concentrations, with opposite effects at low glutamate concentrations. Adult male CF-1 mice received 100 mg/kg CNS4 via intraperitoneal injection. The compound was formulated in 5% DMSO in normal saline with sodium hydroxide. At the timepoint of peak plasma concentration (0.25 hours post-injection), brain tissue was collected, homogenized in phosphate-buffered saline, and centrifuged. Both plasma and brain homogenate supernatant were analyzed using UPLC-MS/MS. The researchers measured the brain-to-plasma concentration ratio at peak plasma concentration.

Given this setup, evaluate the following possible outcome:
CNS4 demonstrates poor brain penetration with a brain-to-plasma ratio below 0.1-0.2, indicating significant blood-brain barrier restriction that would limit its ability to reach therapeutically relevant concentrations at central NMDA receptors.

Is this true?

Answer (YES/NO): NO